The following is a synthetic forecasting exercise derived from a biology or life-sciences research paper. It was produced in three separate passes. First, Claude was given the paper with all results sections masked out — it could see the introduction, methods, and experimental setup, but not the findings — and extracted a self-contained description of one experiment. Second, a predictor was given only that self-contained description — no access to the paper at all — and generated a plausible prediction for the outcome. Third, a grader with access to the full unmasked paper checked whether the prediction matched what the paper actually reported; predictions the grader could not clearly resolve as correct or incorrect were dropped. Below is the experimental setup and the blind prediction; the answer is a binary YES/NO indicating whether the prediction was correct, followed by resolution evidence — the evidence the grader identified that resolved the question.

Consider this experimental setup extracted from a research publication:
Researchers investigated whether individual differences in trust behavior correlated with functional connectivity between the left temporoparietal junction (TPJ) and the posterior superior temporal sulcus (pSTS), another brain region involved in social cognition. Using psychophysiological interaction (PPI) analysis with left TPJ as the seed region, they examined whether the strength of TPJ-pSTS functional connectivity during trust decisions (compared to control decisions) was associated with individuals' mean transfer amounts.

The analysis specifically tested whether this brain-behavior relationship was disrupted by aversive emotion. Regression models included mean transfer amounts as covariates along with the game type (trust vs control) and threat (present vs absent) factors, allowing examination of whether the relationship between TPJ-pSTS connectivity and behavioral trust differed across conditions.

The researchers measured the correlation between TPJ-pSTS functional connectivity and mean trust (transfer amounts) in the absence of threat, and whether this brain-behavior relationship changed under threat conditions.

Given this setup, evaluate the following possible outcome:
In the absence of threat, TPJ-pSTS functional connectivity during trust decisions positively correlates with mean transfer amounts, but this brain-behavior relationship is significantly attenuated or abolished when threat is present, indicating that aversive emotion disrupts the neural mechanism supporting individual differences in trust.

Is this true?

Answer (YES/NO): YES